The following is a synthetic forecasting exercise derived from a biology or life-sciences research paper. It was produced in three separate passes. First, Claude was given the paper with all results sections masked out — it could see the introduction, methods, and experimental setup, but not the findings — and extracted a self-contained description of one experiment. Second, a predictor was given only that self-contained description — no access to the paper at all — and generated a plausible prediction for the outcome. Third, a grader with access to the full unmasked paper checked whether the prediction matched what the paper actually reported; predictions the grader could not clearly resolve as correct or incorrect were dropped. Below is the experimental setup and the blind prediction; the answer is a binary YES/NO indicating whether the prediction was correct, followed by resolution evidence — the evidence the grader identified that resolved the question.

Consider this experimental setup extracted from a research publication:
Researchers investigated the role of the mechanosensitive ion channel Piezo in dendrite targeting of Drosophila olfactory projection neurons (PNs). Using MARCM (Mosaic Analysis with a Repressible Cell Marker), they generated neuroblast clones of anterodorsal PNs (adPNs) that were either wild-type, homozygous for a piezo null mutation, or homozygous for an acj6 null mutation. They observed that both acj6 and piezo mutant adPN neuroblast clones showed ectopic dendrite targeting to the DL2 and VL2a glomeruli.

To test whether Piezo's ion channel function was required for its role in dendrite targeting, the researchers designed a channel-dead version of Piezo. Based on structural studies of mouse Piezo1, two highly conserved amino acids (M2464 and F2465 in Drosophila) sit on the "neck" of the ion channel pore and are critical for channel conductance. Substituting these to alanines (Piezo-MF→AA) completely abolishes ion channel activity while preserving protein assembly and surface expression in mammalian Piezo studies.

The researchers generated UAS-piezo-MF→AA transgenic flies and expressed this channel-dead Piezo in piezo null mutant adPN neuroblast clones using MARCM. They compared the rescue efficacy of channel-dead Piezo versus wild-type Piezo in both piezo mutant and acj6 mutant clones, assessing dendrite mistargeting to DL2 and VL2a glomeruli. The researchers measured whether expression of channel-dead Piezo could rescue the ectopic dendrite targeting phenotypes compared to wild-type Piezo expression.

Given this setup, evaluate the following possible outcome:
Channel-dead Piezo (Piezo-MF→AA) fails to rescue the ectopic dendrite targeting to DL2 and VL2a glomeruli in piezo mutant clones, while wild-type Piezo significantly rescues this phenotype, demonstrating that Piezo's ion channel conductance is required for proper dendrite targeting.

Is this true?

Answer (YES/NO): NO